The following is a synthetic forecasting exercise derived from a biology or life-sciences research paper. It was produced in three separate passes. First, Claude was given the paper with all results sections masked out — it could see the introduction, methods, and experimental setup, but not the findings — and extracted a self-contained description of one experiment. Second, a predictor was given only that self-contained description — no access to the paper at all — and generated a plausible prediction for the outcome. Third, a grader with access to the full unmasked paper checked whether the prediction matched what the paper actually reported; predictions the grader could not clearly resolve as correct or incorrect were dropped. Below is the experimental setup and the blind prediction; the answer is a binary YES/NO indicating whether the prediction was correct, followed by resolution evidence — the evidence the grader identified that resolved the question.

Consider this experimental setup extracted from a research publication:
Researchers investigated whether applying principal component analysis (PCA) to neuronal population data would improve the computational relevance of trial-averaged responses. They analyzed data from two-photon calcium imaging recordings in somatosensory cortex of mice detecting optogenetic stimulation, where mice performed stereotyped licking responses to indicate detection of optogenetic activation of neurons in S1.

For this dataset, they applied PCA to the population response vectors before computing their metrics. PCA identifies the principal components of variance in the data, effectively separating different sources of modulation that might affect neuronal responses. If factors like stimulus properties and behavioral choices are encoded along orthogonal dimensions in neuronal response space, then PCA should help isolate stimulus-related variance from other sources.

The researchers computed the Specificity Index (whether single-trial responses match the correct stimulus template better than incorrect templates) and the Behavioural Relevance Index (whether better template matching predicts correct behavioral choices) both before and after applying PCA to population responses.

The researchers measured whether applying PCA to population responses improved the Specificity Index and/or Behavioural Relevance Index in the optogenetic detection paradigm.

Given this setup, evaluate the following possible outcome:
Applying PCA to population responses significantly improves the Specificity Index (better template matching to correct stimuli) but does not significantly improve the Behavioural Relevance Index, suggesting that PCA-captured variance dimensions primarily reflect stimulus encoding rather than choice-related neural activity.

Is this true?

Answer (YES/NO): NO